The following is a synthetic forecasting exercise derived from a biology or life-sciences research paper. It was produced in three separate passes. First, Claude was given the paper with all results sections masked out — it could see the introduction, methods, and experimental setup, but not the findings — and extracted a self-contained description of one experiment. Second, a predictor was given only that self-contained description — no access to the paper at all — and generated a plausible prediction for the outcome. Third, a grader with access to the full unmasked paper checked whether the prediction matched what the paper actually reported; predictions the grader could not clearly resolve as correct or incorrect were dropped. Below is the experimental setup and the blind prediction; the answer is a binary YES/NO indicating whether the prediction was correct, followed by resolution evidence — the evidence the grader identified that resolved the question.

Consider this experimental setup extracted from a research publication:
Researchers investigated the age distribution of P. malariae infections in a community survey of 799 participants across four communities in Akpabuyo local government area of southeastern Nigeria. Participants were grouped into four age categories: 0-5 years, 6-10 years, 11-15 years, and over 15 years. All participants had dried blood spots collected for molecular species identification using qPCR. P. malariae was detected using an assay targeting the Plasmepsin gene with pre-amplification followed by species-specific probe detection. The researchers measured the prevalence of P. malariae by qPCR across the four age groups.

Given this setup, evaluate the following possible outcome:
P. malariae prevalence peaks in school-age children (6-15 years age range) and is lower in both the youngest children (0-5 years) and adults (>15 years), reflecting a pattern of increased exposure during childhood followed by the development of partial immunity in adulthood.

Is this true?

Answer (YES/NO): YES